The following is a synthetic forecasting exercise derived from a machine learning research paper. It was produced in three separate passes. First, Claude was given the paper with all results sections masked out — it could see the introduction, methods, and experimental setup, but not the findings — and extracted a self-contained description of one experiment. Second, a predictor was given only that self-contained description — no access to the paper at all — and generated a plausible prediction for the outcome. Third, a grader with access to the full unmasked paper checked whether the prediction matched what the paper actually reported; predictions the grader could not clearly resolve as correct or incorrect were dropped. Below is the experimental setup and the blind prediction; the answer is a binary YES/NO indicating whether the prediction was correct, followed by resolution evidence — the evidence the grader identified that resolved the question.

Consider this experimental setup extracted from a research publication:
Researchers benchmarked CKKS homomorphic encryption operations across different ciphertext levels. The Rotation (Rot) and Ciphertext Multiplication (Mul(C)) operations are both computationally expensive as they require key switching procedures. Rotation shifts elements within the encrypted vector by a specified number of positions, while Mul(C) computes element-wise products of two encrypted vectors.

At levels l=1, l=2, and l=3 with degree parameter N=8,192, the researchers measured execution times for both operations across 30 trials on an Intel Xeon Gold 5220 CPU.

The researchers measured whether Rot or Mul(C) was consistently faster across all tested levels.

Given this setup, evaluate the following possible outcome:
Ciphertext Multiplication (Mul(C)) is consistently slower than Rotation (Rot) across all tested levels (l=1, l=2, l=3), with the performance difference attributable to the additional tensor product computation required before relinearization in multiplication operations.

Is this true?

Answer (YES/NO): NO